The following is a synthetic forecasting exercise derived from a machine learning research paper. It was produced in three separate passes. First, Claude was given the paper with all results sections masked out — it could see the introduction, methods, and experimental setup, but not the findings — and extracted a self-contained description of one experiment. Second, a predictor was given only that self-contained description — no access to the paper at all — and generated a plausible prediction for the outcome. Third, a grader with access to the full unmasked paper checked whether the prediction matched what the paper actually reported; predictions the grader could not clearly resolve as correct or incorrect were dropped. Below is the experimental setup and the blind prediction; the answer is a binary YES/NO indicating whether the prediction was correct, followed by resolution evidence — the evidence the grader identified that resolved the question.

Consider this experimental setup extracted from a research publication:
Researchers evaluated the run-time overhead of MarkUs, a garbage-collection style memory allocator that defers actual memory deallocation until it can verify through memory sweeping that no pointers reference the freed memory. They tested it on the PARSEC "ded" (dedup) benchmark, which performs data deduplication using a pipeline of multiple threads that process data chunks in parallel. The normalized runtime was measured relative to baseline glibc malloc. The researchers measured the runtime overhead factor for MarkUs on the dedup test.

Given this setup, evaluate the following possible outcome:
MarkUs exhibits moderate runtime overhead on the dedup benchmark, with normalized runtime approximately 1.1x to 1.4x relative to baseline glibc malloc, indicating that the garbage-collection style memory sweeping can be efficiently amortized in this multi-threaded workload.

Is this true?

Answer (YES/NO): NO